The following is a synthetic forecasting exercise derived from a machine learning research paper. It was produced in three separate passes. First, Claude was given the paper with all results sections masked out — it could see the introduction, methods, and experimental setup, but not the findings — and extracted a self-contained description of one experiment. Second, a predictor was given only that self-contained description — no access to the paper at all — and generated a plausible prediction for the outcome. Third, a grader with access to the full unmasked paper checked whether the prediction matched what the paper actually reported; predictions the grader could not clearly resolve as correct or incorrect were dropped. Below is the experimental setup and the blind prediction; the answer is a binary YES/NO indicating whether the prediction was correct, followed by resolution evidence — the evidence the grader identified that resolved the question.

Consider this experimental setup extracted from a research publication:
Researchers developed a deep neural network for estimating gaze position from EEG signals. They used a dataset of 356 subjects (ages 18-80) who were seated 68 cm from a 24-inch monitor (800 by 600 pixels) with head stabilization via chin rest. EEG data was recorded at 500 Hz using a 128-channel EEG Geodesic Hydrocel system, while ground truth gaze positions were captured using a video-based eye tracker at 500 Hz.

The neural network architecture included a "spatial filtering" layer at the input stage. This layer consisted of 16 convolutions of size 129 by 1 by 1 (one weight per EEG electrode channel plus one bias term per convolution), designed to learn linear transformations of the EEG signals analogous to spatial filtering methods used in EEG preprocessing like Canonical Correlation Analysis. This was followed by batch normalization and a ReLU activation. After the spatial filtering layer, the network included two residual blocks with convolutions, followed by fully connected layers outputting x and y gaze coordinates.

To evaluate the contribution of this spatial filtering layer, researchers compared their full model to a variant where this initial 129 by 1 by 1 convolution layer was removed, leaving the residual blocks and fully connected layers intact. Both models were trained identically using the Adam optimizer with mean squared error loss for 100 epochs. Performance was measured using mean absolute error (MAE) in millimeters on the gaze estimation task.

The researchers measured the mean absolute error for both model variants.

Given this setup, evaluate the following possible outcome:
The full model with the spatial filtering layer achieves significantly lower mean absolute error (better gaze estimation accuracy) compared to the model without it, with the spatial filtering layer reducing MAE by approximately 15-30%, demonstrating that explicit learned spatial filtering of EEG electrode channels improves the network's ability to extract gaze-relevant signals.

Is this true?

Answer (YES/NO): YES